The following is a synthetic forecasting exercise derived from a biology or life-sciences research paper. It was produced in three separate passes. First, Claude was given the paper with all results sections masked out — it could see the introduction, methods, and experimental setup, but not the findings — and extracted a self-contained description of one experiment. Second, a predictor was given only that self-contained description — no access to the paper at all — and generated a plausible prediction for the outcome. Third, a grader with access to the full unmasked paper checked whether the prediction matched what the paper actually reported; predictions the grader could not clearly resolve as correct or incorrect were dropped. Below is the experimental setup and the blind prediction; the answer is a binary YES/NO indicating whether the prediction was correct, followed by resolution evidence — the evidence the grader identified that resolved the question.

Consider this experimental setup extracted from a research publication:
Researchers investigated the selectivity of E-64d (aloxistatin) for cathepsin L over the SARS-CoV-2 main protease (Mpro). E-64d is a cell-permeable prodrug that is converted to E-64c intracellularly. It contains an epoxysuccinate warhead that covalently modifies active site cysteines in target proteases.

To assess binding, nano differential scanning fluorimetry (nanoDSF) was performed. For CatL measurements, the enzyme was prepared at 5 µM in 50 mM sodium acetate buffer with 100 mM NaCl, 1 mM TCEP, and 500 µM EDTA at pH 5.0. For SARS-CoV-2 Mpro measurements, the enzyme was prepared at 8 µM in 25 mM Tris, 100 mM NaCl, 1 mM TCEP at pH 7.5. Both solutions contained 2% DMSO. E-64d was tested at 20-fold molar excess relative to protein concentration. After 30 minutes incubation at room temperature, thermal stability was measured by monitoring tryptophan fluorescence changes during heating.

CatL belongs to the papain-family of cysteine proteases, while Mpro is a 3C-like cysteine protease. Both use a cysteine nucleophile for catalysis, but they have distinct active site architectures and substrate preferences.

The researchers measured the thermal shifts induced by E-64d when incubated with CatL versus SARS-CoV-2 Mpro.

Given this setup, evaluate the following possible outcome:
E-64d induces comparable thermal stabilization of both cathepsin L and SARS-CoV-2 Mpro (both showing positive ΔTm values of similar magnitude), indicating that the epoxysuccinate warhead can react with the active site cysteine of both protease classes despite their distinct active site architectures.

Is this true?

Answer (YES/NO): NO